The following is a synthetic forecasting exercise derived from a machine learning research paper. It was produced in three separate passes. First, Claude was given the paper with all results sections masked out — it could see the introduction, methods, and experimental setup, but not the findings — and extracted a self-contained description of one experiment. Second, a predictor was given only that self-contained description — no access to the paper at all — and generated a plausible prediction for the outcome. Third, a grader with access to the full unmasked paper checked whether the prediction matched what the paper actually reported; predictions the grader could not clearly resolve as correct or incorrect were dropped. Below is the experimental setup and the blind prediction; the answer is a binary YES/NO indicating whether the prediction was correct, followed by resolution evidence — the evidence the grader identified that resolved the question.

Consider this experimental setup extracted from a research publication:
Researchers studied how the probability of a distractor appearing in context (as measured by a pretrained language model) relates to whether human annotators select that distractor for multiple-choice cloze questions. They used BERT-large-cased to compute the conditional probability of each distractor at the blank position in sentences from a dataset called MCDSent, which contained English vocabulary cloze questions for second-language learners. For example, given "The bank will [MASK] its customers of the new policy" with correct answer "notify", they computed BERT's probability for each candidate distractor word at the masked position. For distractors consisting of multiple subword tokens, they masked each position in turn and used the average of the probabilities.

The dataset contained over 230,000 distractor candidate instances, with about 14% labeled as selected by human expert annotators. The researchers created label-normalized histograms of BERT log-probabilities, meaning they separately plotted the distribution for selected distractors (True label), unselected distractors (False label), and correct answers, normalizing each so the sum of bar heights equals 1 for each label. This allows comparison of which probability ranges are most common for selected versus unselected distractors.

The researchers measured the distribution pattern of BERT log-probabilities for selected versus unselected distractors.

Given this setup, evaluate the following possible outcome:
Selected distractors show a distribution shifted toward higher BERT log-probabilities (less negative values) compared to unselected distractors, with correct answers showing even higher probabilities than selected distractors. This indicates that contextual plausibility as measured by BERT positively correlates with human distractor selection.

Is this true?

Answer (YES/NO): NO